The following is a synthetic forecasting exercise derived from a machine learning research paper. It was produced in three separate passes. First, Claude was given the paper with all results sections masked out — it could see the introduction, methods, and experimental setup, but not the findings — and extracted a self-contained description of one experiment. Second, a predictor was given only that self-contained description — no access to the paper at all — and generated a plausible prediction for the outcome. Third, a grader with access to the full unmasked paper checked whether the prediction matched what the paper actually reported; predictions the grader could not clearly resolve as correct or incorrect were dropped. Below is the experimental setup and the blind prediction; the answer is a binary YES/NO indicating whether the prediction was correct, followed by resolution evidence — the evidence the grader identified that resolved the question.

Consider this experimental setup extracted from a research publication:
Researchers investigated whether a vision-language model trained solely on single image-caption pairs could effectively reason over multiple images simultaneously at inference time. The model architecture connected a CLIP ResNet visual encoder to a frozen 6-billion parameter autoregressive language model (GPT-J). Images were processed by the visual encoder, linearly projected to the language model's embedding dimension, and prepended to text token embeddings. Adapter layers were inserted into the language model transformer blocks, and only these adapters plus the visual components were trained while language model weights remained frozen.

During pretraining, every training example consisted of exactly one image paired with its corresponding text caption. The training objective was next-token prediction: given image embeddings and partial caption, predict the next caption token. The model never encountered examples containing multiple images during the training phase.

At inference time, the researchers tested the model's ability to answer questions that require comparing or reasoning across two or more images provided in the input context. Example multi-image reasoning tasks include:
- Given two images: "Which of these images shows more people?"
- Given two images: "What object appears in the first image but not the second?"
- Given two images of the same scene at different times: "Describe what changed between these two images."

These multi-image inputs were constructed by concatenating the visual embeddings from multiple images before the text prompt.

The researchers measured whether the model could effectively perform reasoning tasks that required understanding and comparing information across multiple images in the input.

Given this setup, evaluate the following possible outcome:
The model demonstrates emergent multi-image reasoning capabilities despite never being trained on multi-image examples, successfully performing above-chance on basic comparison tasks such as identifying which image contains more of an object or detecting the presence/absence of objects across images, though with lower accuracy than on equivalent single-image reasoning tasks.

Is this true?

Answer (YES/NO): NO